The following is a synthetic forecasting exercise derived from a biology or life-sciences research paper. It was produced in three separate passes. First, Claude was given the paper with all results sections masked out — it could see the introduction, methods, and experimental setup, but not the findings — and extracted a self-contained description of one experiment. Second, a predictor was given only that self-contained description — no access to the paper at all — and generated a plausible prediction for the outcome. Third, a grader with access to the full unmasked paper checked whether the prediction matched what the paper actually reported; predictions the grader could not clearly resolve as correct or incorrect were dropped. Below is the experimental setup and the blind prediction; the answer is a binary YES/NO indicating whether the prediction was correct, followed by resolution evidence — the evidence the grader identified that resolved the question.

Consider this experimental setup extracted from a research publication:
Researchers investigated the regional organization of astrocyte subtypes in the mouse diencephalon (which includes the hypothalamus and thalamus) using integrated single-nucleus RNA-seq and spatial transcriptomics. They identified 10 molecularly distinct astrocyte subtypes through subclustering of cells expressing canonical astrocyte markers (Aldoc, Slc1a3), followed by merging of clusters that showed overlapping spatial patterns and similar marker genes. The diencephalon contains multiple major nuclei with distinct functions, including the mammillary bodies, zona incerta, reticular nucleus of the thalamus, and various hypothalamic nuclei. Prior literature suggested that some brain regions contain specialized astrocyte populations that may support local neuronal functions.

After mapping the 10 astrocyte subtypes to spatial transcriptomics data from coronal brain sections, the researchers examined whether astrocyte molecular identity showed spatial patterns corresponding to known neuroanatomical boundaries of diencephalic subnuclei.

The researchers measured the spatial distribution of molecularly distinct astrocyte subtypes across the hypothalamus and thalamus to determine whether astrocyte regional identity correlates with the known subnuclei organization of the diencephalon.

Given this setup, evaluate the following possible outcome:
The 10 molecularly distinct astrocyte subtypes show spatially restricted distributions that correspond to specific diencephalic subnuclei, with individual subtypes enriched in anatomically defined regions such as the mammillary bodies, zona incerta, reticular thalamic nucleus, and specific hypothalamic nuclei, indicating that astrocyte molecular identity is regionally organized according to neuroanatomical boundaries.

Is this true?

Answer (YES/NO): NO